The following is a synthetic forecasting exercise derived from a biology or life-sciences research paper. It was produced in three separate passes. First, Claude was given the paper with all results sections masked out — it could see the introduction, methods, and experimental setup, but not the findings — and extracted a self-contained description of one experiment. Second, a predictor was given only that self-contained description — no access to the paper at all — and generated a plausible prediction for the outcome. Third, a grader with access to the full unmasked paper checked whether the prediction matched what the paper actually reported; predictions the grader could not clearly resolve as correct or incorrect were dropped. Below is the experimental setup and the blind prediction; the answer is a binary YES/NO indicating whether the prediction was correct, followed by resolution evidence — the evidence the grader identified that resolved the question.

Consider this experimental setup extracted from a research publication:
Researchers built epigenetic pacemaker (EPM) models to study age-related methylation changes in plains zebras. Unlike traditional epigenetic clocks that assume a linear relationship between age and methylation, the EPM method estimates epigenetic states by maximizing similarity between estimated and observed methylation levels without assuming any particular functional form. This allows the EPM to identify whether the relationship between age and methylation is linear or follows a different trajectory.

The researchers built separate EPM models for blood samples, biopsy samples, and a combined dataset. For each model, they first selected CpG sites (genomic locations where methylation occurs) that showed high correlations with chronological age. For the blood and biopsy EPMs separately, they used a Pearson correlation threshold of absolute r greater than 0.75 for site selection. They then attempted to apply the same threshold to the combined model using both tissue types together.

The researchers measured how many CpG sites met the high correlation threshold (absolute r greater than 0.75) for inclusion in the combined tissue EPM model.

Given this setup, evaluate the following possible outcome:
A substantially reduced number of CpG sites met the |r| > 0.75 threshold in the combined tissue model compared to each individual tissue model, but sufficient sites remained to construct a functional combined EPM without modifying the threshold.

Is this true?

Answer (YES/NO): NO